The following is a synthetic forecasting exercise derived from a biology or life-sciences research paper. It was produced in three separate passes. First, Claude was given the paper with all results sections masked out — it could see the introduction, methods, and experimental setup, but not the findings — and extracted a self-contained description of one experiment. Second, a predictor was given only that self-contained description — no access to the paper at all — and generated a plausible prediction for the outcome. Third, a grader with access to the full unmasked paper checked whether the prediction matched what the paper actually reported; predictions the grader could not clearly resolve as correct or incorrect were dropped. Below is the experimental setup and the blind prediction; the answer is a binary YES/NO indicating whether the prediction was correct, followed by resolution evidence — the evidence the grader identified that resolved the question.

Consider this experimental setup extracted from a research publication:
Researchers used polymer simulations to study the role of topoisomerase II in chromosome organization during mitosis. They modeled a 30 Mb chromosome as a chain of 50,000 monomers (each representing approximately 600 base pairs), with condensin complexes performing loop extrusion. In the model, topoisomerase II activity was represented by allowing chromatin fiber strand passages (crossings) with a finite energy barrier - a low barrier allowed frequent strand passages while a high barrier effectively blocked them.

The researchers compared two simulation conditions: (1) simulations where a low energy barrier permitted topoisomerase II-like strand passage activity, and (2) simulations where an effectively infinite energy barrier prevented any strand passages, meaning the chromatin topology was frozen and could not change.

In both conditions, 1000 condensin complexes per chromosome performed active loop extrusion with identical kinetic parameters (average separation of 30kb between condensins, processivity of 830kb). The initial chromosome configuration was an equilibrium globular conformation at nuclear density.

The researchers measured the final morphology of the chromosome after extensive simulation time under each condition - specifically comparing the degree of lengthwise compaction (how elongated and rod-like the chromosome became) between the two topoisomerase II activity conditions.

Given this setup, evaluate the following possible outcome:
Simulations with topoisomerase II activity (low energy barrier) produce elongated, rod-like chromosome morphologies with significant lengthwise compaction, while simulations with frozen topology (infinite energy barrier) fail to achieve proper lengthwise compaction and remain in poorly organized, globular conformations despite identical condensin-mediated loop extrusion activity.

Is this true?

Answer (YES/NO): NO